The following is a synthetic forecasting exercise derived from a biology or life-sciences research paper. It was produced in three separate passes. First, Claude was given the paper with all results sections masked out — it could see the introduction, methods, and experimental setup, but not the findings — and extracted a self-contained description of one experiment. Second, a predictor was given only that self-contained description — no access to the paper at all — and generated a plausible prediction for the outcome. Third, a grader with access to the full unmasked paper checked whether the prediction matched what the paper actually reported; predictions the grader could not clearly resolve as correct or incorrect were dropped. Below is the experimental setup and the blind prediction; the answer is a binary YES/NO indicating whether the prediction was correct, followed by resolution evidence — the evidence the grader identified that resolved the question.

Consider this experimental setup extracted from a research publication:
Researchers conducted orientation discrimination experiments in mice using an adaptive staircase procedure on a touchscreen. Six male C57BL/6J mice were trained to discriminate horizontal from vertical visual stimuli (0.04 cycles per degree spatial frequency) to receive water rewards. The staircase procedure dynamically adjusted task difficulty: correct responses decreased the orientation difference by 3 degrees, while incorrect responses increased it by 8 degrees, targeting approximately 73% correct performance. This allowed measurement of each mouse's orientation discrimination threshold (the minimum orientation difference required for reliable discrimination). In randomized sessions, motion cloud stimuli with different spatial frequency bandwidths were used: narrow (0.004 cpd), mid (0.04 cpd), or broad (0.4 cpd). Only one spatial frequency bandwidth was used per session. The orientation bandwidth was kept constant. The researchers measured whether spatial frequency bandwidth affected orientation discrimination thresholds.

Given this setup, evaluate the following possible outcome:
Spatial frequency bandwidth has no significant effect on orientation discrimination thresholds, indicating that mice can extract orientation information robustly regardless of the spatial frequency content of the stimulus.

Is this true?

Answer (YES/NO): YES